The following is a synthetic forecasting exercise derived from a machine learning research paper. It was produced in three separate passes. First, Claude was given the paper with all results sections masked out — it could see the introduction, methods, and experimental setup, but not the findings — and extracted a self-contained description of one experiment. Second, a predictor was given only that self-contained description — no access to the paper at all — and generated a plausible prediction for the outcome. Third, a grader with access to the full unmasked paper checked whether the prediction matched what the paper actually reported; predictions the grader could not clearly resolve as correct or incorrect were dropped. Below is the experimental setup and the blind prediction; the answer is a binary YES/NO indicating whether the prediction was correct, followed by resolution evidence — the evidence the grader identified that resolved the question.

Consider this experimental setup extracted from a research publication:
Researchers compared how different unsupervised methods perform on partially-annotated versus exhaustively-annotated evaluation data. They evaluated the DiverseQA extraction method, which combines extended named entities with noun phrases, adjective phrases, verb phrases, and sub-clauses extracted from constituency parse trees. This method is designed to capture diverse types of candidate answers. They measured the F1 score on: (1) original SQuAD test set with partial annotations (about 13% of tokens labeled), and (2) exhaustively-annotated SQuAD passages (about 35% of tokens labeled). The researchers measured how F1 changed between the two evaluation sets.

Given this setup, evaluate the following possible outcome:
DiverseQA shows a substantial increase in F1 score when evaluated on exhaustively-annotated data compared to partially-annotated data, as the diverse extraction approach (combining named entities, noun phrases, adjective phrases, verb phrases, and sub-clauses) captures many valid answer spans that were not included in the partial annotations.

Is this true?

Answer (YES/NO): YES